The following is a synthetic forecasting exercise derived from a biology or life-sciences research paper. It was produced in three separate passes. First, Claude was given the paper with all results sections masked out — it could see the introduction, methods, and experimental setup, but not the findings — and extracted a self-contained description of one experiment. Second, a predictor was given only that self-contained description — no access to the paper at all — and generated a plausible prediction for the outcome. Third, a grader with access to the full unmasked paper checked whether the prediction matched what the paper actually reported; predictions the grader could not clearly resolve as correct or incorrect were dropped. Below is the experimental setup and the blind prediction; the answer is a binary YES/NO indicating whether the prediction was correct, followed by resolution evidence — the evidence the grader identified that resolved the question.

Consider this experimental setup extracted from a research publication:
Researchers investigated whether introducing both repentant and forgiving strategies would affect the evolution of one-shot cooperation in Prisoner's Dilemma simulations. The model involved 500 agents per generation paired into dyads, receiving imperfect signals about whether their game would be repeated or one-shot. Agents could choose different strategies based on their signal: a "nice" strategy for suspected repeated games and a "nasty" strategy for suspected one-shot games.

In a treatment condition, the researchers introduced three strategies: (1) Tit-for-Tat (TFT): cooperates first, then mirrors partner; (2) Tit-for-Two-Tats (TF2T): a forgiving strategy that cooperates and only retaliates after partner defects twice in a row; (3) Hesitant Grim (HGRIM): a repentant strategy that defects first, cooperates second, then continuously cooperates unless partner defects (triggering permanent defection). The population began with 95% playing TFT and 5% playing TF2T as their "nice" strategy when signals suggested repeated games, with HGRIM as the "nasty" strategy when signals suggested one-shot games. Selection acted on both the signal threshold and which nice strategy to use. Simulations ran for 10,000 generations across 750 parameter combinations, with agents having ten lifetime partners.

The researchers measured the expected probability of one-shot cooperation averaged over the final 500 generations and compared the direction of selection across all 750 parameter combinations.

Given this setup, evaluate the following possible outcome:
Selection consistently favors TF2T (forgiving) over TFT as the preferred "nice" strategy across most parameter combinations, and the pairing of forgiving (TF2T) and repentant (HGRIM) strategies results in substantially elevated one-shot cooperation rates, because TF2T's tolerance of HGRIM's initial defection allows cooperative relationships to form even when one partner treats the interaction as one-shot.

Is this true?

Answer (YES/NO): NO